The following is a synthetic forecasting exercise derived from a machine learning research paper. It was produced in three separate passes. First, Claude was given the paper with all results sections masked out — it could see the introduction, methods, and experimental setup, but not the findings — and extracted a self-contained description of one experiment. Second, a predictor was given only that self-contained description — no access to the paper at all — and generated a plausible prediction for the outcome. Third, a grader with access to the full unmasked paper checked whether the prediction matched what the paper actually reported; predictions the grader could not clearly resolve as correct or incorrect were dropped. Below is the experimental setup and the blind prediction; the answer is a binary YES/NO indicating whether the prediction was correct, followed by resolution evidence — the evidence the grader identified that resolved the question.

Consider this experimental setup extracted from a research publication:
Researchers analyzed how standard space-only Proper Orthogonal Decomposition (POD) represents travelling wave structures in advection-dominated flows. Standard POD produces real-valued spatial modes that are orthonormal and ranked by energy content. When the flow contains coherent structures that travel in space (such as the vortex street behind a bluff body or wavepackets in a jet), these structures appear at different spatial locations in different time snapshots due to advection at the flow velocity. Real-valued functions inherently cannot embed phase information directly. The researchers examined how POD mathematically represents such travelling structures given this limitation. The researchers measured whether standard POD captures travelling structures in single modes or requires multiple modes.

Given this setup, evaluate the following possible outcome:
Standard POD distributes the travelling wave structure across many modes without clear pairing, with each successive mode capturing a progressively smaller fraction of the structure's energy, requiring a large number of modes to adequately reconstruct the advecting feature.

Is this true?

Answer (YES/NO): NO